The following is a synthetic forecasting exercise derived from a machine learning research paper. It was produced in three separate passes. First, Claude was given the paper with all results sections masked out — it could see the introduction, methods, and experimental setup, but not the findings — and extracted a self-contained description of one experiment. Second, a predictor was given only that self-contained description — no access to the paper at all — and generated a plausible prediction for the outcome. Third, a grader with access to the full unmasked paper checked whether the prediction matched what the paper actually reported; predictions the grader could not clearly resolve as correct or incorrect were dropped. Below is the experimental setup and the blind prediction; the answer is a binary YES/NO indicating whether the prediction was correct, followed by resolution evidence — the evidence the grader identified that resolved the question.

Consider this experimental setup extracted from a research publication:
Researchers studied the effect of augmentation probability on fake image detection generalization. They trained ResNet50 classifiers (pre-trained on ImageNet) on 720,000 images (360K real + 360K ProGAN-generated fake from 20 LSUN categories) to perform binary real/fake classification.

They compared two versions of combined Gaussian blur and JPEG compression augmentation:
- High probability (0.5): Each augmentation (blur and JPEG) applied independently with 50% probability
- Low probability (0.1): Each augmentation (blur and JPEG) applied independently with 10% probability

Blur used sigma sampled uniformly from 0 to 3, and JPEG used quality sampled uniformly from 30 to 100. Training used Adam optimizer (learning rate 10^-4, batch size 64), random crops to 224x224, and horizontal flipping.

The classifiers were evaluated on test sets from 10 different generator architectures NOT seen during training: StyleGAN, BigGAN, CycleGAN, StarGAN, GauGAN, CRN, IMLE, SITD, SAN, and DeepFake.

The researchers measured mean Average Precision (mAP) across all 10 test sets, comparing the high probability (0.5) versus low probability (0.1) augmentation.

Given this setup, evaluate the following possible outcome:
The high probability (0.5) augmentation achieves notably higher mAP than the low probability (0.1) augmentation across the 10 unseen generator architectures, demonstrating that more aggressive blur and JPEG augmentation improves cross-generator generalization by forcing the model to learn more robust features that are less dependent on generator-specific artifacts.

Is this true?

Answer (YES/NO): NO